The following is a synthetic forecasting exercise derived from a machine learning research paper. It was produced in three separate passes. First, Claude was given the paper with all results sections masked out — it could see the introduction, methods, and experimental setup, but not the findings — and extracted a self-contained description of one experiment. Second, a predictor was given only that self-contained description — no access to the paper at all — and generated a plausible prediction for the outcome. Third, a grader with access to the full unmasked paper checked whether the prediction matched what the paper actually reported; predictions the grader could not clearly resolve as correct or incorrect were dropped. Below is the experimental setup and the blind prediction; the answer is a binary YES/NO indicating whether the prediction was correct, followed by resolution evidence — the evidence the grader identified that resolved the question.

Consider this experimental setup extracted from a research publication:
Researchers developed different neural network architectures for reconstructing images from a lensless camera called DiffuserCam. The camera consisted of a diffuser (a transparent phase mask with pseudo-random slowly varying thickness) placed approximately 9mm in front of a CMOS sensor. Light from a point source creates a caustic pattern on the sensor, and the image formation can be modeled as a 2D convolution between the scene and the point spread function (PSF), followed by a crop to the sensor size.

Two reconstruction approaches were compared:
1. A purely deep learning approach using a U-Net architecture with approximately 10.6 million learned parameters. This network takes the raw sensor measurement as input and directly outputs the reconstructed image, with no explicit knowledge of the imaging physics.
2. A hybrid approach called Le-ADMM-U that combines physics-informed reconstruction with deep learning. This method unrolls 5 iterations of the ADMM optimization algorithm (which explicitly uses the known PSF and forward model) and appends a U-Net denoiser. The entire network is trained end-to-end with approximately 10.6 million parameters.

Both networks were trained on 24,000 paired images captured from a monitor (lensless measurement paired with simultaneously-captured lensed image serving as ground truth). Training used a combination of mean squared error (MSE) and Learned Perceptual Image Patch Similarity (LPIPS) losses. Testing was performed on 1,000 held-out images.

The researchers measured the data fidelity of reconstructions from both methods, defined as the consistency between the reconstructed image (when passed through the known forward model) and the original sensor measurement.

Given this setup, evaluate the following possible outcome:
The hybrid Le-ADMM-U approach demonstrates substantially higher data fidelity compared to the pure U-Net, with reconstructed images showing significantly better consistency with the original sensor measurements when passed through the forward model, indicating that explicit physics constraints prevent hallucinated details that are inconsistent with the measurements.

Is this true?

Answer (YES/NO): NO